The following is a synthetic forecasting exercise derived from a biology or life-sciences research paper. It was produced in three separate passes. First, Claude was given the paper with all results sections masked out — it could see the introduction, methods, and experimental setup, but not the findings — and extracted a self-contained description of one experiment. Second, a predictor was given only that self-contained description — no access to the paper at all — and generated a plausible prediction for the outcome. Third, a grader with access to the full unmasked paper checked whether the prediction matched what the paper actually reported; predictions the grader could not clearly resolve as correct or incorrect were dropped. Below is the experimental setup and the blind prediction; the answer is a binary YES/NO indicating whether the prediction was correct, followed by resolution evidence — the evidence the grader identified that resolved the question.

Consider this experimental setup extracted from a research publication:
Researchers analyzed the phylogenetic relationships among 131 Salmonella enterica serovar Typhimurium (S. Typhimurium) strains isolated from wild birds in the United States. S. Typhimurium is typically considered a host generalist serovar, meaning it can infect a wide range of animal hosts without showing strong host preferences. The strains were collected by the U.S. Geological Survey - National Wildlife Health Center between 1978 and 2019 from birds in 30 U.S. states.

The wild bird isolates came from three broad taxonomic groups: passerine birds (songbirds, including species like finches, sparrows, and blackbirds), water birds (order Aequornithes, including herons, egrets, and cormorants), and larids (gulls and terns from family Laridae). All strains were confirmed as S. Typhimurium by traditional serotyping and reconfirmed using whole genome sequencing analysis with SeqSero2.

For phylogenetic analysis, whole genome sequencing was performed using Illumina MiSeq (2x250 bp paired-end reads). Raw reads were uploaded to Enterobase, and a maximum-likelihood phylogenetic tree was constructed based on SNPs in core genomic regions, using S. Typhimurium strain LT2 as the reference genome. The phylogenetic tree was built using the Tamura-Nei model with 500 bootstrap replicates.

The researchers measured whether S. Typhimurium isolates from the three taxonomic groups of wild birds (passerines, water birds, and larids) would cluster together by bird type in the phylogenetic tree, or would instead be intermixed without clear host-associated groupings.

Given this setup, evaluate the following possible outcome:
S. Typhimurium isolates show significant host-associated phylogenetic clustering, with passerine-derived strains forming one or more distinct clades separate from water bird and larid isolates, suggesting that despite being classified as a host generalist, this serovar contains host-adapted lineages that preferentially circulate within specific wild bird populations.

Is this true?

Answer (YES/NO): YES